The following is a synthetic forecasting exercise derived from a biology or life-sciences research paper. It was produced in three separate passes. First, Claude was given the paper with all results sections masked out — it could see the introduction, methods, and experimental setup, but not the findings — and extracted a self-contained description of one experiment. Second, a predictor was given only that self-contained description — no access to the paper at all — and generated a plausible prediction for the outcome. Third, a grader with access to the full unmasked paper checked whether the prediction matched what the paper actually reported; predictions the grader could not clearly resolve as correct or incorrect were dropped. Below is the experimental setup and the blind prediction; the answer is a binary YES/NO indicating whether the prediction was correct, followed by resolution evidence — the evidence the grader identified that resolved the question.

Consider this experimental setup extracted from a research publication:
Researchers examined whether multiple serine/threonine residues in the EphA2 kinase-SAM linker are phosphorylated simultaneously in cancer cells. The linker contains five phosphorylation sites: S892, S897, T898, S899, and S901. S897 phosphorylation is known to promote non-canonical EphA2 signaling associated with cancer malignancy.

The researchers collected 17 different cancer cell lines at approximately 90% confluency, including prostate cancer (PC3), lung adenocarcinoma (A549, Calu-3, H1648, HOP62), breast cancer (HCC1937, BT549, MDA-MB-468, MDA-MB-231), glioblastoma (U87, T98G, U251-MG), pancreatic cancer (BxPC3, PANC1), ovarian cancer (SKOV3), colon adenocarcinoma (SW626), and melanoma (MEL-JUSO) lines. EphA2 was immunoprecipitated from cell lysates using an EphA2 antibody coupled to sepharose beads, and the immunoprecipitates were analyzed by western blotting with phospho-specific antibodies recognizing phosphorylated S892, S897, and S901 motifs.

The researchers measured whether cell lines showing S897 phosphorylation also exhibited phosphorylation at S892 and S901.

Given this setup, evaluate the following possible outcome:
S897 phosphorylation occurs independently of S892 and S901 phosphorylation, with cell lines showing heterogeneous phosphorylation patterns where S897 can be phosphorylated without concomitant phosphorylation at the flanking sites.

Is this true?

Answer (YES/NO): NO